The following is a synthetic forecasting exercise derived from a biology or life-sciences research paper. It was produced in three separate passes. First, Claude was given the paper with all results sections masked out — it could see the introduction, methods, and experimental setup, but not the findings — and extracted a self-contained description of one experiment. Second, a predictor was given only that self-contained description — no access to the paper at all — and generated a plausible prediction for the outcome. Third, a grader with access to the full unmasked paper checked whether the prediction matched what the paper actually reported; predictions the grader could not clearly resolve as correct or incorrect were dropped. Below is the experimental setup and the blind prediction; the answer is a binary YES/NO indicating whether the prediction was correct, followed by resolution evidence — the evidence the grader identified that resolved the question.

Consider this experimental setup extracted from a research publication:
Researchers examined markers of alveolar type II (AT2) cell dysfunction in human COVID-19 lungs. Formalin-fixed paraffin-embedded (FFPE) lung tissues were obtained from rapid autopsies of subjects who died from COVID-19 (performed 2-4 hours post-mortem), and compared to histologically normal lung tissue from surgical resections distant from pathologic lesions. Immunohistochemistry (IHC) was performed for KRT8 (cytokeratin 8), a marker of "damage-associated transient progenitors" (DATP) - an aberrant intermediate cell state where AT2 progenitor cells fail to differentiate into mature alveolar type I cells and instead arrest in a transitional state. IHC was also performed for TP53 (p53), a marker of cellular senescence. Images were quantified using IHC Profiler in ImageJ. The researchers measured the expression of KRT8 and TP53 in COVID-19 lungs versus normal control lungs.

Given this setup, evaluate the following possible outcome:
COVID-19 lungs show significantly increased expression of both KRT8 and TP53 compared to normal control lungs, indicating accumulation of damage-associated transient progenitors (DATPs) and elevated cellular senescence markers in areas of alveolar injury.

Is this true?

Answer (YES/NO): YES